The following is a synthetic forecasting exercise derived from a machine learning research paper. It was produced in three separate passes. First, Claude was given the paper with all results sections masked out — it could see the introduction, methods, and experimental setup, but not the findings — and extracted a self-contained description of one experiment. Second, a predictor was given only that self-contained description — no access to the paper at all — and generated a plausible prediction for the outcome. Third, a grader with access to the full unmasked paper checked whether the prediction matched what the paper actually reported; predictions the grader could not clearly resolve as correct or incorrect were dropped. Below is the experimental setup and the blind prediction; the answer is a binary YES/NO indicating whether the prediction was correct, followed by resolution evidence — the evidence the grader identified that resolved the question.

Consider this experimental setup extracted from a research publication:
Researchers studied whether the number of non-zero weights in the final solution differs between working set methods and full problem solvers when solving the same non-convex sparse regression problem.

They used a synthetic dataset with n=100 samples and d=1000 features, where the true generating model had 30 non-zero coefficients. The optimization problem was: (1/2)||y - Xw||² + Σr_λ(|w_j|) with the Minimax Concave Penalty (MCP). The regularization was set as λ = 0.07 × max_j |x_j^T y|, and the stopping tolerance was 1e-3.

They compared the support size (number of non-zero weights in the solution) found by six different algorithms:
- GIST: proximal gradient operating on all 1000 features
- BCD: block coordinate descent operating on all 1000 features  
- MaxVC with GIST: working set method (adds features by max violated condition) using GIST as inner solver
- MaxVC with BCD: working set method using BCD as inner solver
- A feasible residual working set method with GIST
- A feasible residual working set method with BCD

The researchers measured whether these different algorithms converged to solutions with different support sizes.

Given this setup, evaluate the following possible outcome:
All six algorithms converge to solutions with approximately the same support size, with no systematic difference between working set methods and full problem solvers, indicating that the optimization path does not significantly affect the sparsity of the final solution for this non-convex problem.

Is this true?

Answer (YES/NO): YES